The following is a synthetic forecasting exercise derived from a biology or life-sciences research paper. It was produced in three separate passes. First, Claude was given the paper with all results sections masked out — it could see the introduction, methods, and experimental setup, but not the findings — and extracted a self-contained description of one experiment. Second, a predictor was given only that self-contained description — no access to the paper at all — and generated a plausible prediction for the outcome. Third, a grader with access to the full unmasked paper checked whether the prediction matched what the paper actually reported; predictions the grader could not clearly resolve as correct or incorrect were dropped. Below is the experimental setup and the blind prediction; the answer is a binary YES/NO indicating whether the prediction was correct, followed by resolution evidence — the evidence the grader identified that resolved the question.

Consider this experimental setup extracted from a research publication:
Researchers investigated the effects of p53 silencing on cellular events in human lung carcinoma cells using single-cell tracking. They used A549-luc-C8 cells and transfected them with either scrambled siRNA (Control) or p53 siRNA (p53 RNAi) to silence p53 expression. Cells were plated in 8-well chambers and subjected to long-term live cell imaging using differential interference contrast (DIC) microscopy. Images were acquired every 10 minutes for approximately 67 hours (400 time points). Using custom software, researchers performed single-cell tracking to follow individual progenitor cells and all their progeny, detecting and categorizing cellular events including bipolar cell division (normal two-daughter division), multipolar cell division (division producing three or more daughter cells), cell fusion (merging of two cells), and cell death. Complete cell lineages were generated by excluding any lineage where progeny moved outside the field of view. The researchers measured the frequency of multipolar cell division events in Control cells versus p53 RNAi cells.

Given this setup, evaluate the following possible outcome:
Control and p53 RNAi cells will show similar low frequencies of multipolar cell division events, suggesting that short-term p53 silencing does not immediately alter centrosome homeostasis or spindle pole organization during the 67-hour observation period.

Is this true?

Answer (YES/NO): NO